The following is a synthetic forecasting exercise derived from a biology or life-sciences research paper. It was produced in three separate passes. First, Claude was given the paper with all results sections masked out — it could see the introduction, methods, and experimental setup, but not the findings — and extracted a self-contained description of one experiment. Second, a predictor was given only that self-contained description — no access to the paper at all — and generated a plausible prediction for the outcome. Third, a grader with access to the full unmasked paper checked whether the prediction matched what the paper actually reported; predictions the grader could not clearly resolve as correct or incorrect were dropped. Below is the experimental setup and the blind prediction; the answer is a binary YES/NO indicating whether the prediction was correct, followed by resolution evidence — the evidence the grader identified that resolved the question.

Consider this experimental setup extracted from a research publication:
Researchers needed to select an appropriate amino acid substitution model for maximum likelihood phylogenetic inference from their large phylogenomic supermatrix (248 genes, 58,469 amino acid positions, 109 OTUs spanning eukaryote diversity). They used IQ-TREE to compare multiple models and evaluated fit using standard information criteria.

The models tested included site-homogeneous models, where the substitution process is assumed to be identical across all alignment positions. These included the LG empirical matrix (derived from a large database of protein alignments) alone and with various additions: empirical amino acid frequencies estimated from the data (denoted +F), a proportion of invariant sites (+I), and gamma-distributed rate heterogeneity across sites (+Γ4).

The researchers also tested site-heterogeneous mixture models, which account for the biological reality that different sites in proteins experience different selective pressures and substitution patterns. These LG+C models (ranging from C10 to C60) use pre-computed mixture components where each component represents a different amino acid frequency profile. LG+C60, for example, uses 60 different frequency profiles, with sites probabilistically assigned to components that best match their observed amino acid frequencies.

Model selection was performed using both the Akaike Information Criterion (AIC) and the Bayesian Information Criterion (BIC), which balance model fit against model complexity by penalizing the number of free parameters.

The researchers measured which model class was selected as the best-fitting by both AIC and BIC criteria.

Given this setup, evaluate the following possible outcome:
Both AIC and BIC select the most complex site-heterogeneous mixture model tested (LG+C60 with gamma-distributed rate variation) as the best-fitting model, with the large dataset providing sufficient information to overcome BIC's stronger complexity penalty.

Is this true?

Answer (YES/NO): YES